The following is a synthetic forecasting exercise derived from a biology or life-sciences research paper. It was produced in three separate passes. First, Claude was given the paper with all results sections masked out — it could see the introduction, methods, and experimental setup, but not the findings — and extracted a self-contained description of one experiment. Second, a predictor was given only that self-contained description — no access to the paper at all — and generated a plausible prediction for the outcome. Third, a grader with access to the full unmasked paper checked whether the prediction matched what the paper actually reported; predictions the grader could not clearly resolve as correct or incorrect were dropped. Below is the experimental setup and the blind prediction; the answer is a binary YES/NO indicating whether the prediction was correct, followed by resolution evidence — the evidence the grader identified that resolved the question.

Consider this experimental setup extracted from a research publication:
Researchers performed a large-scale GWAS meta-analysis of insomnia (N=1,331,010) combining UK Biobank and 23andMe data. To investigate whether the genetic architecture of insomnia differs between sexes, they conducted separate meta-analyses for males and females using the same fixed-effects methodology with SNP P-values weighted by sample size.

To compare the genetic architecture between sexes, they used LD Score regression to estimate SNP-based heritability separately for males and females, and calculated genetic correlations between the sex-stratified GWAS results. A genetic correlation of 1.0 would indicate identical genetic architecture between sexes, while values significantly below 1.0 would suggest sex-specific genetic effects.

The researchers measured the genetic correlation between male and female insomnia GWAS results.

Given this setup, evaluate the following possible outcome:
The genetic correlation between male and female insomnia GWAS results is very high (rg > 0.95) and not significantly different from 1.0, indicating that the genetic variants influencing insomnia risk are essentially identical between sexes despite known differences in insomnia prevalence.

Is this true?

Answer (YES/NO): NO